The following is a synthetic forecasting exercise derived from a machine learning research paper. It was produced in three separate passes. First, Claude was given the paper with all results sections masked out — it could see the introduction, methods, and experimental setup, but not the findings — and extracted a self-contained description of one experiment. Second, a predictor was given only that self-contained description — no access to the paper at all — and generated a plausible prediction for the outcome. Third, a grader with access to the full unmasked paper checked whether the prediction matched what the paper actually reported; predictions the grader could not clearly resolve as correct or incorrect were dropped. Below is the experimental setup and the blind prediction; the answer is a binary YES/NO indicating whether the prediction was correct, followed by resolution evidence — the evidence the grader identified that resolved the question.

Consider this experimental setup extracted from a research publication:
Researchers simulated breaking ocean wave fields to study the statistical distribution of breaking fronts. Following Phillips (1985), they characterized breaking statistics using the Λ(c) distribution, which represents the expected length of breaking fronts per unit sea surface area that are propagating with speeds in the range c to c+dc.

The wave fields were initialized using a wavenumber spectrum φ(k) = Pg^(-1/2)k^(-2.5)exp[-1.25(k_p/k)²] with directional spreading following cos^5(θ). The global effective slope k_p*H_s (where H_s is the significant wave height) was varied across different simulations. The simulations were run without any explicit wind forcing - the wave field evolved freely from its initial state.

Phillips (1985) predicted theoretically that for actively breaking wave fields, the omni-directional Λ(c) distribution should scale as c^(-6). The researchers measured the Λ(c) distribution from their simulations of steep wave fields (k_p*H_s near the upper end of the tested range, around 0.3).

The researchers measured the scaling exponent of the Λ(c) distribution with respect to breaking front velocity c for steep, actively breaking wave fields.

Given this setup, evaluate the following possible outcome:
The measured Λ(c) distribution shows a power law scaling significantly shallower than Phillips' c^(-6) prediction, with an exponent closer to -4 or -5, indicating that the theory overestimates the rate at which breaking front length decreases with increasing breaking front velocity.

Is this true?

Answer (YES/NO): NO